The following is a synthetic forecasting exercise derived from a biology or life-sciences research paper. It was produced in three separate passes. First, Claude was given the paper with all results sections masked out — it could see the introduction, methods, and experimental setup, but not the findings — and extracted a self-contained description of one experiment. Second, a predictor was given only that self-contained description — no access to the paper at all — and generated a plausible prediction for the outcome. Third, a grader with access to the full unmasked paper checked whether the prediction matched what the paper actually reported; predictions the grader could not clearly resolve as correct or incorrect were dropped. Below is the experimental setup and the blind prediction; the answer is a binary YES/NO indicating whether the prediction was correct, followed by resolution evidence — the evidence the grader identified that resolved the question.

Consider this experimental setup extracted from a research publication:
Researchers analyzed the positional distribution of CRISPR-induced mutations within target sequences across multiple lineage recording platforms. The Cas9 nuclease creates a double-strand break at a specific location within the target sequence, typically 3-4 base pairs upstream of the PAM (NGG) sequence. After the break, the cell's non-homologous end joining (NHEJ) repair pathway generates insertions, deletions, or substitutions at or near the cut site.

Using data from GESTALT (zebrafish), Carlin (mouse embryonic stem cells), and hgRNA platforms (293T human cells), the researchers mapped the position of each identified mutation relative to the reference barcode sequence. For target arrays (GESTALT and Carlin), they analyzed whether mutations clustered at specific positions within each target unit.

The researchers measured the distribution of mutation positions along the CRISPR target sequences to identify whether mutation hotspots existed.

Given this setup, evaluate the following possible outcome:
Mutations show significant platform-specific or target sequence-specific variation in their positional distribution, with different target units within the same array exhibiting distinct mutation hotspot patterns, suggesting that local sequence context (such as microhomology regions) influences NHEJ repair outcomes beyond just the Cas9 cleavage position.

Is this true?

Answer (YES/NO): NO